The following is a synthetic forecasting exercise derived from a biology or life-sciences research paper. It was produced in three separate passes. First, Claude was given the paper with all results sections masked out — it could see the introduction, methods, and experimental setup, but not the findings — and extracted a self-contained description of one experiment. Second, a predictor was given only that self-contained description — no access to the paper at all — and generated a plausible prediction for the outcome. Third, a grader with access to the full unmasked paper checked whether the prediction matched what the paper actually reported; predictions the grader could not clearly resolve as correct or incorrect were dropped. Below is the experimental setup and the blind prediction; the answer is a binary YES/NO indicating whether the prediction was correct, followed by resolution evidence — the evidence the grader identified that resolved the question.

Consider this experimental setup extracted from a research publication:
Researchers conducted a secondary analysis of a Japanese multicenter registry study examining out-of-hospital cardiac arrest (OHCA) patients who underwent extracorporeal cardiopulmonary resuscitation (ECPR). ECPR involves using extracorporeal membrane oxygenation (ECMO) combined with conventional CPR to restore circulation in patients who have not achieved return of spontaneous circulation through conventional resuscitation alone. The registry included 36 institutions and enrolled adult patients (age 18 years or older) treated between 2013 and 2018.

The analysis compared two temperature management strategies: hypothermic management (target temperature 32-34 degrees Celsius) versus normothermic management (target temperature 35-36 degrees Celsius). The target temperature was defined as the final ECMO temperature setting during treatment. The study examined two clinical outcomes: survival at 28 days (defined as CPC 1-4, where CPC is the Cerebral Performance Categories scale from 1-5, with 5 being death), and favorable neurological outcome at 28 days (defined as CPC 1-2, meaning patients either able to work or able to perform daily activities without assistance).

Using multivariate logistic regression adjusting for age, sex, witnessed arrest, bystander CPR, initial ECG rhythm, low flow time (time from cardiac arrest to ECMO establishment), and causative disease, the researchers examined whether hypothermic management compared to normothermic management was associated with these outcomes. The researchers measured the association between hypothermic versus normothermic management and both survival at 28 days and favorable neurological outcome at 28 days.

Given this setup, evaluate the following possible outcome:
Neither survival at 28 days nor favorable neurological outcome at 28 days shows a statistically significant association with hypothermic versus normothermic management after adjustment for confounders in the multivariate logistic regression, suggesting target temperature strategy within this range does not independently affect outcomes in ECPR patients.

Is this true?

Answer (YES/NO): NO